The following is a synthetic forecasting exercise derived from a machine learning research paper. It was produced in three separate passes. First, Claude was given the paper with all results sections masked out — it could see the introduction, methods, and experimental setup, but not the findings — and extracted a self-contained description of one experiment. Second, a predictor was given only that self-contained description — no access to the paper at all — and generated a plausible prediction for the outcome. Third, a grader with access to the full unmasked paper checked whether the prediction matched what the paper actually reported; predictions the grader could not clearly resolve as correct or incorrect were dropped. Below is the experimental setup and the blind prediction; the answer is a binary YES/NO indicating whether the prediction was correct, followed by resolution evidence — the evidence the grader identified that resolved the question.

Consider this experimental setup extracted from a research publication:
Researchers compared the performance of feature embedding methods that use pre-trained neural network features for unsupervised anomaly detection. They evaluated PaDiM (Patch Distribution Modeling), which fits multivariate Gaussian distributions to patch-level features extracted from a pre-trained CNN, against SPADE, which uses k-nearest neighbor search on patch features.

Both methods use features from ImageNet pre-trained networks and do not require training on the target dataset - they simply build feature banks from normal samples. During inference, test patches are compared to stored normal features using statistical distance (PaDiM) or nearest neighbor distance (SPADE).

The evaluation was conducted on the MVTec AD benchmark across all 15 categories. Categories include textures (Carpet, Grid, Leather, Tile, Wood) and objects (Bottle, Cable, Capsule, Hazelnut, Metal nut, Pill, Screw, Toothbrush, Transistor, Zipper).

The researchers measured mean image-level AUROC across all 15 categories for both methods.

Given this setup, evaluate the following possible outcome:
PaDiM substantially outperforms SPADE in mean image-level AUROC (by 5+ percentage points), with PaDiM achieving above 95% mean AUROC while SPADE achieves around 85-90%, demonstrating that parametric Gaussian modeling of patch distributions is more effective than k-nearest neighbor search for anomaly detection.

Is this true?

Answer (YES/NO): YES